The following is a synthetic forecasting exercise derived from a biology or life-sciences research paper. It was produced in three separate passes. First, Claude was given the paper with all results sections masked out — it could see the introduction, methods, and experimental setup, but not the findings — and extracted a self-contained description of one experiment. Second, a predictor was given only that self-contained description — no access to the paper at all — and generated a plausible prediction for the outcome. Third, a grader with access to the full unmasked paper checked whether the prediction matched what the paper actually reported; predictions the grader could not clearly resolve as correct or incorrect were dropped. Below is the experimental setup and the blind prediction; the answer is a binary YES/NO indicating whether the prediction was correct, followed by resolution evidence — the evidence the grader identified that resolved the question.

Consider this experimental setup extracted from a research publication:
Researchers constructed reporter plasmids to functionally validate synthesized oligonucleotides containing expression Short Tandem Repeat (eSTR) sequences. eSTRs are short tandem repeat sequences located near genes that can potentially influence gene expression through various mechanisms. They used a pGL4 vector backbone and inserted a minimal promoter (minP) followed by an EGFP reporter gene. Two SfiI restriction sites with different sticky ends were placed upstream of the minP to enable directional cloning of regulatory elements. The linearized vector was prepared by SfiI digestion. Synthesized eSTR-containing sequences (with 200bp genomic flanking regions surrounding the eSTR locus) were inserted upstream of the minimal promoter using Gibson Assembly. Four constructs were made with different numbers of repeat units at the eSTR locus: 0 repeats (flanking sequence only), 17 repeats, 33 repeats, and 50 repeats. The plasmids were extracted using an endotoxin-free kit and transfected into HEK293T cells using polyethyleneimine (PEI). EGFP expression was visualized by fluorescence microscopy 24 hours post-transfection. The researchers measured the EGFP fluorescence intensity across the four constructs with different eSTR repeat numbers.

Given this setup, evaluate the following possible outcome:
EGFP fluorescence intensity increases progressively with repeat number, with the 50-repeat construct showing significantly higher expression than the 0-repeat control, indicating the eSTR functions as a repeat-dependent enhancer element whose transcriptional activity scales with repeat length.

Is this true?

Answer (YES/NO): NO